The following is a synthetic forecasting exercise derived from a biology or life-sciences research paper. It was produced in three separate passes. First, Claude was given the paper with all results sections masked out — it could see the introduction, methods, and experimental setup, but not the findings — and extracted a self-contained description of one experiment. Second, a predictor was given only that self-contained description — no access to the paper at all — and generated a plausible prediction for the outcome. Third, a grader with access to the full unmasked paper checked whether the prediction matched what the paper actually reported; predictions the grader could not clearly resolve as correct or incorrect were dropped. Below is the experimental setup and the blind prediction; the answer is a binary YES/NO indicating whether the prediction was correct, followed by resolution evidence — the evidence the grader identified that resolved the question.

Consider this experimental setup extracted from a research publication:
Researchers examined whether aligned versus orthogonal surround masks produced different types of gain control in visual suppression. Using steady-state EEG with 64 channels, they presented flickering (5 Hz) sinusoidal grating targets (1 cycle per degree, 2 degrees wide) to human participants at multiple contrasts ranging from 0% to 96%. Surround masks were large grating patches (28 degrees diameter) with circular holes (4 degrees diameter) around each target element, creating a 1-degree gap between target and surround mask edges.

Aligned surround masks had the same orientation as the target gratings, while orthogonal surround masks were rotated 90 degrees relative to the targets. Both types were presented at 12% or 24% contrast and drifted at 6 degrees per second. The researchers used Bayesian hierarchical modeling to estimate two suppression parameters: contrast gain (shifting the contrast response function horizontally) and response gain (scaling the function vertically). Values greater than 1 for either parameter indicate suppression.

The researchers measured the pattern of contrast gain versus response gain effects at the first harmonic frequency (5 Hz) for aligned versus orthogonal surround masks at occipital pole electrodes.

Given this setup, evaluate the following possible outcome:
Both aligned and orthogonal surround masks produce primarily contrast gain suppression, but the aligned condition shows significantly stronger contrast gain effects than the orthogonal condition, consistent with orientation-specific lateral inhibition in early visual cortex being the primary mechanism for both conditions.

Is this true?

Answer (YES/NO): NO